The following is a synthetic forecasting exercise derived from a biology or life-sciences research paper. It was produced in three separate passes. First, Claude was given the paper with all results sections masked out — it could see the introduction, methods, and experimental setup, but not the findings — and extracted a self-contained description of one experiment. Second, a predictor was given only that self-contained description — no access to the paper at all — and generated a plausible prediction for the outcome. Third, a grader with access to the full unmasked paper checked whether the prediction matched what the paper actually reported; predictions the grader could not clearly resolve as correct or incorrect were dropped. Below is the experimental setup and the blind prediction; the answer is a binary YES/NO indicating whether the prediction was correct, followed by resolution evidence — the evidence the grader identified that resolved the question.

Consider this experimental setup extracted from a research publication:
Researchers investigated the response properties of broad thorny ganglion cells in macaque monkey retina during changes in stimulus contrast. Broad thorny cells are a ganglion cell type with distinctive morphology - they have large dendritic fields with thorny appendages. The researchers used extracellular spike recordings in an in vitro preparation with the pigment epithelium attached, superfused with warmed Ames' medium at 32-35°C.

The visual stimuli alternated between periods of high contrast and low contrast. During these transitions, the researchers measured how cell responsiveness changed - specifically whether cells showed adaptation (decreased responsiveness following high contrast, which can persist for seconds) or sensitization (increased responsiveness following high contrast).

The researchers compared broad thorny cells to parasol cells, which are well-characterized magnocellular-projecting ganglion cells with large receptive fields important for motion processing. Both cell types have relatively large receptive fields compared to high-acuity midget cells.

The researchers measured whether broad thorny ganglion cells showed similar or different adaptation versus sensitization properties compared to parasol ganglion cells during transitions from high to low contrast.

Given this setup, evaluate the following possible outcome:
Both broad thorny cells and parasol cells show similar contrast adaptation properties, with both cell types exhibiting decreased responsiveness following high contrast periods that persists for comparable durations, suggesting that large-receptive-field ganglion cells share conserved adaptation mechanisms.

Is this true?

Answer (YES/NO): YES